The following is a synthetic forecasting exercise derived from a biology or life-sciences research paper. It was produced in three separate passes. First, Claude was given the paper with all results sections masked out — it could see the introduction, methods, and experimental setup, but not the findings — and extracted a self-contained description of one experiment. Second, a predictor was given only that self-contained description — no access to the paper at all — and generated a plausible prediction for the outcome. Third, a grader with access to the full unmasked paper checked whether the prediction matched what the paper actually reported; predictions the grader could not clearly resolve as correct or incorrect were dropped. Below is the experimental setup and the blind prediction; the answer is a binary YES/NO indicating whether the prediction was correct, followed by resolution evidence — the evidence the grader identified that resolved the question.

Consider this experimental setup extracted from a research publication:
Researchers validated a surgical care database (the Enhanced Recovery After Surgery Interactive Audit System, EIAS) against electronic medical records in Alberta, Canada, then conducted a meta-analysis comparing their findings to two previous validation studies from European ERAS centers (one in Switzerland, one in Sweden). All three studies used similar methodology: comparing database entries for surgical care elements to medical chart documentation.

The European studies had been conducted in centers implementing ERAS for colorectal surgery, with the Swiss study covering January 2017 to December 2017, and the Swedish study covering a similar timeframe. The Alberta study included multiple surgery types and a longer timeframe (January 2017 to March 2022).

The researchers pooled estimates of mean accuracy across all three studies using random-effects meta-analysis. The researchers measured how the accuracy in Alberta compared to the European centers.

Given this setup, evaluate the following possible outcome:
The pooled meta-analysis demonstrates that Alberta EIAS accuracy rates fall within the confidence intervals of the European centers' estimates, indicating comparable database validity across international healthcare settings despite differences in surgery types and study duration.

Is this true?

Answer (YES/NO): YES